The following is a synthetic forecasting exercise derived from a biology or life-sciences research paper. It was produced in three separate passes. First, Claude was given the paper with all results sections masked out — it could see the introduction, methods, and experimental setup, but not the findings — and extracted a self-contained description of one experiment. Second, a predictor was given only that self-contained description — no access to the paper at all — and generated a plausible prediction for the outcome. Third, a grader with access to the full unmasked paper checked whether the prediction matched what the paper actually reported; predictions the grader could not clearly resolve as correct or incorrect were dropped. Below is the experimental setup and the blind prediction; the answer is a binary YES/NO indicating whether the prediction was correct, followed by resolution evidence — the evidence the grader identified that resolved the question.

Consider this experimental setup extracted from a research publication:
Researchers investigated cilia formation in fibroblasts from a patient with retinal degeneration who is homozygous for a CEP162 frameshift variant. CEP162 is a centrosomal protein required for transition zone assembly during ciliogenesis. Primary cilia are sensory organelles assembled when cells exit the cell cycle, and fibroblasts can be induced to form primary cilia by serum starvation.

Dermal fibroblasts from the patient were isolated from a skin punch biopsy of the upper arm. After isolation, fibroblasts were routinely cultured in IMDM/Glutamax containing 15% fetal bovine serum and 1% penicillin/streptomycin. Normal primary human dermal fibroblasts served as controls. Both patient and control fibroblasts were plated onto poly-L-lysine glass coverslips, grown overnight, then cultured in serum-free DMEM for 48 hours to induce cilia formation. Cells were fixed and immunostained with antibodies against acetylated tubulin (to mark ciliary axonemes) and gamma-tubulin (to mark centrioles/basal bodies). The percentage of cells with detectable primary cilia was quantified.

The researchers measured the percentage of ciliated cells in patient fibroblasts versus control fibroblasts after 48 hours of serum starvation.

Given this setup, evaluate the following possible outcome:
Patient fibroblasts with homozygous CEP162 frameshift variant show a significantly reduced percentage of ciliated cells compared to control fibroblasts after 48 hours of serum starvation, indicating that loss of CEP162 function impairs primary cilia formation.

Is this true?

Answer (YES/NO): YES